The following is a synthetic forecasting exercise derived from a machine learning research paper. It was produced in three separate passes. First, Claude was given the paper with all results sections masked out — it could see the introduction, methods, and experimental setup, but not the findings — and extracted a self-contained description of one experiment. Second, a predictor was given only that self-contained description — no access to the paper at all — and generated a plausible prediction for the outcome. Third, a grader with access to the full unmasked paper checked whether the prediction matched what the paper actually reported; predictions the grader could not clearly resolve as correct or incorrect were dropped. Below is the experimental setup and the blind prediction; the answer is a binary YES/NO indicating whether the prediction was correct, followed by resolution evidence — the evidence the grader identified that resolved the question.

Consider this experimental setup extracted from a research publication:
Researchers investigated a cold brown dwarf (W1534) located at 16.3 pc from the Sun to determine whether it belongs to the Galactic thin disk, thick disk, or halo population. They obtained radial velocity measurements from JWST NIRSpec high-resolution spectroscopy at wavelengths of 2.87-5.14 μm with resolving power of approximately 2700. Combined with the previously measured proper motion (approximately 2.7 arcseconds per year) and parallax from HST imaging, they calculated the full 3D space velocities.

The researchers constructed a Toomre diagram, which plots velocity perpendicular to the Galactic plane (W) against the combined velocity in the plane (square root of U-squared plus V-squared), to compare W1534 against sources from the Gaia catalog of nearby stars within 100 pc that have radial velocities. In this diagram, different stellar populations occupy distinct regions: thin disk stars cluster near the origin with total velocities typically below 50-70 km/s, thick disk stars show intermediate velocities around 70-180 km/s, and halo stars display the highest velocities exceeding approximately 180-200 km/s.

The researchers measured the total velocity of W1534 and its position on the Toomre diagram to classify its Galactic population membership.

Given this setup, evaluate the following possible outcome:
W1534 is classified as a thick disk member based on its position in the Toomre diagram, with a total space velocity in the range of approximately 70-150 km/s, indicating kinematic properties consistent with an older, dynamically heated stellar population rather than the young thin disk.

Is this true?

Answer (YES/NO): NO